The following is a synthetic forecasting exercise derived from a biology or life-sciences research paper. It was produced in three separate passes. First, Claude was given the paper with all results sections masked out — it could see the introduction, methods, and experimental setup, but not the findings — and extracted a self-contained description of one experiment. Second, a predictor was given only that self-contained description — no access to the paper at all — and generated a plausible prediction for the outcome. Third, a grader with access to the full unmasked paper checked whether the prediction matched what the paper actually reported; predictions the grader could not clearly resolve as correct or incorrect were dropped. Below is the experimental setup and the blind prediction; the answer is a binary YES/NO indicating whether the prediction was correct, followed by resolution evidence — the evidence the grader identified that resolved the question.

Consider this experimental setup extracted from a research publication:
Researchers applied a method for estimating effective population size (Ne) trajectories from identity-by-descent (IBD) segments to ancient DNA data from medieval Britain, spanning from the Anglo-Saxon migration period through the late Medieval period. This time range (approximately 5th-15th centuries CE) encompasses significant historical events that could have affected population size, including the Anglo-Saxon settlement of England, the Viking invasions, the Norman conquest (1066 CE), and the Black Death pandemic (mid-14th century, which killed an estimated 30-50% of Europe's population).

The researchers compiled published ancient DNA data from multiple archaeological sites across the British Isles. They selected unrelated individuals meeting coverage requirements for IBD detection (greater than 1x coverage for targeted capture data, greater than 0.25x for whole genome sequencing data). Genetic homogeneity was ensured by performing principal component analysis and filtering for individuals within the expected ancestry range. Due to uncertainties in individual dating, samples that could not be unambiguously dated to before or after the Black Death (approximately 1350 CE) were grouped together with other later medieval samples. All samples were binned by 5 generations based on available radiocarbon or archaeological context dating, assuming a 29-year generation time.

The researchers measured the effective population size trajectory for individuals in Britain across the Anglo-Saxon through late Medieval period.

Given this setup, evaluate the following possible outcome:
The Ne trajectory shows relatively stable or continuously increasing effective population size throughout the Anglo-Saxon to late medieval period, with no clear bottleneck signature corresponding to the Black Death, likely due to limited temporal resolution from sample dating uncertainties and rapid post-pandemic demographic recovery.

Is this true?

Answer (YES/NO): YES